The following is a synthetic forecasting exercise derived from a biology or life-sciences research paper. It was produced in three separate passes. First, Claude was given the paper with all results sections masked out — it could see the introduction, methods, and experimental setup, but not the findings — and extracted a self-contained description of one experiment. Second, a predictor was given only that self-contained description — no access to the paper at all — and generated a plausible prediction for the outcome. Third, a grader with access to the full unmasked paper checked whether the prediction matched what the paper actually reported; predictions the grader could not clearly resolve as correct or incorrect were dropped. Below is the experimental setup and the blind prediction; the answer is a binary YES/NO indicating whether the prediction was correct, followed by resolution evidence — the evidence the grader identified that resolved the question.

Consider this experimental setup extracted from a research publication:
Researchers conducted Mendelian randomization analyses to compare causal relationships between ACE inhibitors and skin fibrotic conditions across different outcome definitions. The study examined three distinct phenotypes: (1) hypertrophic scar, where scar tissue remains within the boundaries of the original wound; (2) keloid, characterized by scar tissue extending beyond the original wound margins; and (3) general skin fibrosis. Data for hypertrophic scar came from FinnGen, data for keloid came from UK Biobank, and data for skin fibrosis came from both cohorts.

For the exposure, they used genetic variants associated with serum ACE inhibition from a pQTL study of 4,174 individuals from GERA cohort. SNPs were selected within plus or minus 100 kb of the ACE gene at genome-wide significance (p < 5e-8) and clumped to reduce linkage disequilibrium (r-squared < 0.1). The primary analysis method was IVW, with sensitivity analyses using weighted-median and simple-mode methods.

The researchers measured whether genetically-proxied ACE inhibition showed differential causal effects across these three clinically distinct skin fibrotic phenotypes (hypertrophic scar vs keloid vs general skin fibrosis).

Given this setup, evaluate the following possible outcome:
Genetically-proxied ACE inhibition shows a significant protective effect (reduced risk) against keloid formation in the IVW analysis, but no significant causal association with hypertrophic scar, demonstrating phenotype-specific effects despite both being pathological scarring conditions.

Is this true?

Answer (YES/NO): NO